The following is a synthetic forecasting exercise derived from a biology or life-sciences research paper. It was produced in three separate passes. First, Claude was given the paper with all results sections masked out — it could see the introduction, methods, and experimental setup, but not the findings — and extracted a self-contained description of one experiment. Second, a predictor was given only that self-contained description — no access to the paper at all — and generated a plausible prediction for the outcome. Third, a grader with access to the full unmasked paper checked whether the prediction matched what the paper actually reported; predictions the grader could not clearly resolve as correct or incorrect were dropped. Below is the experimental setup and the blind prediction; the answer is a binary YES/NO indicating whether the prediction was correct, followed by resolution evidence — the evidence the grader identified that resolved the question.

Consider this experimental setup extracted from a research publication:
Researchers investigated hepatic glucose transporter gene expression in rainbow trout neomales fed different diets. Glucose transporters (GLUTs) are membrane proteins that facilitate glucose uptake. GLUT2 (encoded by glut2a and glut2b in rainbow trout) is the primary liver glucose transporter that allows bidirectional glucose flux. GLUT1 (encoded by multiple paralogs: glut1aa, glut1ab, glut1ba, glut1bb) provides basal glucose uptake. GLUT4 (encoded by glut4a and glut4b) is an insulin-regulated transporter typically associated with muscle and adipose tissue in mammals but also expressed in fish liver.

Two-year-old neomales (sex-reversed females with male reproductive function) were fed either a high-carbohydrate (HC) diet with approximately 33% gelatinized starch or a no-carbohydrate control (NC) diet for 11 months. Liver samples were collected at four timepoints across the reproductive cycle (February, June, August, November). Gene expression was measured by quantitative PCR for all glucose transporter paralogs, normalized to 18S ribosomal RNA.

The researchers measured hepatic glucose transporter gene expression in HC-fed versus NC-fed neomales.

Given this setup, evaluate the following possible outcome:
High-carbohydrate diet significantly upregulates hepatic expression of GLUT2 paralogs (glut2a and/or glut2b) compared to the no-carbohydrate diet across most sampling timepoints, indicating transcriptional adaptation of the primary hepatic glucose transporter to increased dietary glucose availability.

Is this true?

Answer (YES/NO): NO